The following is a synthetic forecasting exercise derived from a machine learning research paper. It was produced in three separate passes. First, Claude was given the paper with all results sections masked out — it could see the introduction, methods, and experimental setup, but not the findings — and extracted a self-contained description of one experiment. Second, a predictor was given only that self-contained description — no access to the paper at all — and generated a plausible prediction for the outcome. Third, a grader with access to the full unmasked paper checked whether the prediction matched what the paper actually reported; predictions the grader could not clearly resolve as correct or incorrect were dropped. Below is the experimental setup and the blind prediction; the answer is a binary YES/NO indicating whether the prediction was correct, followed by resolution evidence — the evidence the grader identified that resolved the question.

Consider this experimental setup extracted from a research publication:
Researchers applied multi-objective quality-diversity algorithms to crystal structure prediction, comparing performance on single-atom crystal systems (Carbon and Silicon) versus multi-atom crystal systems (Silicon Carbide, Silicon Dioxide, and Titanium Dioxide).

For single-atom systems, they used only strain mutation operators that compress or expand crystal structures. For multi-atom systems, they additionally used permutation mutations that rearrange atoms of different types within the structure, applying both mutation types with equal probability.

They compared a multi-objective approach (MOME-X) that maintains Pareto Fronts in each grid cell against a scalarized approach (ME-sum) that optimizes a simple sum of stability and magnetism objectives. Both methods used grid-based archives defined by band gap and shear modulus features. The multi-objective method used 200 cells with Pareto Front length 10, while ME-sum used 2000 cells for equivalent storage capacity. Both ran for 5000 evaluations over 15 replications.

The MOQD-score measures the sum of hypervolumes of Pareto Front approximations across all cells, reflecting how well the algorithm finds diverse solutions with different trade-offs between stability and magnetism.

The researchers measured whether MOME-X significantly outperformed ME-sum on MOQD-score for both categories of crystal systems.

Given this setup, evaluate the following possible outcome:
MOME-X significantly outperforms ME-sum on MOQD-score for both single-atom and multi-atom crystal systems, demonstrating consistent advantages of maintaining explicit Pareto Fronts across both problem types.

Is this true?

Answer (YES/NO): NO